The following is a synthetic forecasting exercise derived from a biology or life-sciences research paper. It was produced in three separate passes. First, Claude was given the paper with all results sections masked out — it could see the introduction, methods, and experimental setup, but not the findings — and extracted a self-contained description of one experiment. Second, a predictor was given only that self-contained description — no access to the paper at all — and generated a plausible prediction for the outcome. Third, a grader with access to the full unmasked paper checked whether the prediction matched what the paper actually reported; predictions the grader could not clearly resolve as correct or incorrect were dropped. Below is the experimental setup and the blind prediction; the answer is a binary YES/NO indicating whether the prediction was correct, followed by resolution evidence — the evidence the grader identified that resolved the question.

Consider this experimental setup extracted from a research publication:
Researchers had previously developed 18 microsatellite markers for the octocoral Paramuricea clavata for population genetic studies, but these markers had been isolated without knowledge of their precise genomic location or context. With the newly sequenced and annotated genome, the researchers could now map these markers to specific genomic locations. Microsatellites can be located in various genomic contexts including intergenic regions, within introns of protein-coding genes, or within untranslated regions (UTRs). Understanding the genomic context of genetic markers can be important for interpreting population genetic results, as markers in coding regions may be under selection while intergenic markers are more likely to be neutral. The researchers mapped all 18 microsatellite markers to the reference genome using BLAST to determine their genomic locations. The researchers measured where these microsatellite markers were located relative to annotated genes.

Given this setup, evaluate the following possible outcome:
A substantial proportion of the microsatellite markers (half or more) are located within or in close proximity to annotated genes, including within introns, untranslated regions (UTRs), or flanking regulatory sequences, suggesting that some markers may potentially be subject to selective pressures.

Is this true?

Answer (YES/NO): YES